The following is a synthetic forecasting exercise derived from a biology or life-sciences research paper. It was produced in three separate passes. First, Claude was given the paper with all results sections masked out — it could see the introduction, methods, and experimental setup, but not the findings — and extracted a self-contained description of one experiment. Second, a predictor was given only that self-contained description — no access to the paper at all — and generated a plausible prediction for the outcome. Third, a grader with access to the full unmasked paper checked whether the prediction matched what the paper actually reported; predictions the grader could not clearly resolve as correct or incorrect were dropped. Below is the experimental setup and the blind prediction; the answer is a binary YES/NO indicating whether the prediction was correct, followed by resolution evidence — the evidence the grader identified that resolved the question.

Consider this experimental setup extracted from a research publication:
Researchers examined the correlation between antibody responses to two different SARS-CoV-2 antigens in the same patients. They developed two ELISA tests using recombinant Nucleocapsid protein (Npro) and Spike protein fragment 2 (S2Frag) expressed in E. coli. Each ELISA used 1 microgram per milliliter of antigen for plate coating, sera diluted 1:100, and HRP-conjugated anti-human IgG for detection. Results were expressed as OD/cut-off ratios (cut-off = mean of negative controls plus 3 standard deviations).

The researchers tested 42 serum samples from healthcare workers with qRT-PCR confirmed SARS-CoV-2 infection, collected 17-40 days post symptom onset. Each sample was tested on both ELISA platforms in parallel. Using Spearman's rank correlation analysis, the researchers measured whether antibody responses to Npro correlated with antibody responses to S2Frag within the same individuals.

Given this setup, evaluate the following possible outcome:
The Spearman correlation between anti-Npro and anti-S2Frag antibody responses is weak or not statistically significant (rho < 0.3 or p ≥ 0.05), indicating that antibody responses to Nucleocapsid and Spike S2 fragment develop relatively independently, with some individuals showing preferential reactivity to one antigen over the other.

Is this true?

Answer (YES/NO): NO